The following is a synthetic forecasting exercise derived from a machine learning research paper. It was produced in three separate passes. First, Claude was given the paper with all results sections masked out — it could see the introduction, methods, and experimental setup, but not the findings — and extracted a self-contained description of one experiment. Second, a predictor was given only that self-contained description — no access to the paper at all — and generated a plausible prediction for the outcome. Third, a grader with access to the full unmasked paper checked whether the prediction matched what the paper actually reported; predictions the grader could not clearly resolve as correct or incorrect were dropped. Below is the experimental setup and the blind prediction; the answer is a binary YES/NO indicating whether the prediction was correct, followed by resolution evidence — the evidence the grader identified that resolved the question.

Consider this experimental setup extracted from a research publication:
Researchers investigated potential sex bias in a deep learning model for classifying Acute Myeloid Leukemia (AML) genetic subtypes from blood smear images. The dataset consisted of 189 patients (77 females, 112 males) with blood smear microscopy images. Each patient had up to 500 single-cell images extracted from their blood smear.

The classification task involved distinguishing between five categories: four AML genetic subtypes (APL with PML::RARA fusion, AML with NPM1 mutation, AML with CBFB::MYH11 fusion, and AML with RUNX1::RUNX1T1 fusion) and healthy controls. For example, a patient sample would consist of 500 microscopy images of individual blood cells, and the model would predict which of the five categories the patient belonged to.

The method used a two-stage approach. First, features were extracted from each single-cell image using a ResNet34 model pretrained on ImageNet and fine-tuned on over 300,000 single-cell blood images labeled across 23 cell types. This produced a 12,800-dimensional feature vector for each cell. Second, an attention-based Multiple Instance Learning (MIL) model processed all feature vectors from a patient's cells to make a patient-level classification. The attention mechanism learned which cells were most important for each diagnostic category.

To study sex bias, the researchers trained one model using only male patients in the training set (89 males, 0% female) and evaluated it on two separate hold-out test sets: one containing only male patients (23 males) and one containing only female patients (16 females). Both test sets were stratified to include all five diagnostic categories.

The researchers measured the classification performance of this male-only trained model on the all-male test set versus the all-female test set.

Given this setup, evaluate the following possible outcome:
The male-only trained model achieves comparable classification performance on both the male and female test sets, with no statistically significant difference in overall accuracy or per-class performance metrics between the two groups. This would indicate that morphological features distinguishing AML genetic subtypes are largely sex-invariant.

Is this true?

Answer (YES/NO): NO